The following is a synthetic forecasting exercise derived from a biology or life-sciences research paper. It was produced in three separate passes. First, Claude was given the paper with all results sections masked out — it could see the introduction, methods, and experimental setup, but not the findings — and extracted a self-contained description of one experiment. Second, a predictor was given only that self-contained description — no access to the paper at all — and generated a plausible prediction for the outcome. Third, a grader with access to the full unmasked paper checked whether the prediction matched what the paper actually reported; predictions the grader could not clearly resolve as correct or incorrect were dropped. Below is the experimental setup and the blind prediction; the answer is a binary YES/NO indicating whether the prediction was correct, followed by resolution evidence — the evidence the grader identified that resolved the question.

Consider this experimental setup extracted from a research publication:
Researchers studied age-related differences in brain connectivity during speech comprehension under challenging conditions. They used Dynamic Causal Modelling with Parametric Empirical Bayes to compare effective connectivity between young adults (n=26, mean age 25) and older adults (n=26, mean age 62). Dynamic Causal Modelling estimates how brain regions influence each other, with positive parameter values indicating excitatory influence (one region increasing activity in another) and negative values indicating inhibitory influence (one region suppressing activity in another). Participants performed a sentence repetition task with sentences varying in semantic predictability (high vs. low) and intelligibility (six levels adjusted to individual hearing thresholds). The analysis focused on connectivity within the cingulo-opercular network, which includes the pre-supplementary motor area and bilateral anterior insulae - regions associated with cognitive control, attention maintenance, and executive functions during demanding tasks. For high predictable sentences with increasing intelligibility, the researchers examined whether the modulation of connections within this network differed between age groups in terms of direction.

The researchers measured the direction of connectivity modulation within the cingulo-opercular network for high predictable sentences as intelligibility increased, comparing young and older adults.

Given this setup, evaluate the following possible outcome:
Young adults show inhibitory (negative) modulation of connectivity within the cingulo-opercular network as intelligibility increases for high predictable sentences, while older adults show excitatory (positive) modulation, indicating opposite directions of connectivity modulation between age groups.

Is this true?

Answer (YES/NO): NO